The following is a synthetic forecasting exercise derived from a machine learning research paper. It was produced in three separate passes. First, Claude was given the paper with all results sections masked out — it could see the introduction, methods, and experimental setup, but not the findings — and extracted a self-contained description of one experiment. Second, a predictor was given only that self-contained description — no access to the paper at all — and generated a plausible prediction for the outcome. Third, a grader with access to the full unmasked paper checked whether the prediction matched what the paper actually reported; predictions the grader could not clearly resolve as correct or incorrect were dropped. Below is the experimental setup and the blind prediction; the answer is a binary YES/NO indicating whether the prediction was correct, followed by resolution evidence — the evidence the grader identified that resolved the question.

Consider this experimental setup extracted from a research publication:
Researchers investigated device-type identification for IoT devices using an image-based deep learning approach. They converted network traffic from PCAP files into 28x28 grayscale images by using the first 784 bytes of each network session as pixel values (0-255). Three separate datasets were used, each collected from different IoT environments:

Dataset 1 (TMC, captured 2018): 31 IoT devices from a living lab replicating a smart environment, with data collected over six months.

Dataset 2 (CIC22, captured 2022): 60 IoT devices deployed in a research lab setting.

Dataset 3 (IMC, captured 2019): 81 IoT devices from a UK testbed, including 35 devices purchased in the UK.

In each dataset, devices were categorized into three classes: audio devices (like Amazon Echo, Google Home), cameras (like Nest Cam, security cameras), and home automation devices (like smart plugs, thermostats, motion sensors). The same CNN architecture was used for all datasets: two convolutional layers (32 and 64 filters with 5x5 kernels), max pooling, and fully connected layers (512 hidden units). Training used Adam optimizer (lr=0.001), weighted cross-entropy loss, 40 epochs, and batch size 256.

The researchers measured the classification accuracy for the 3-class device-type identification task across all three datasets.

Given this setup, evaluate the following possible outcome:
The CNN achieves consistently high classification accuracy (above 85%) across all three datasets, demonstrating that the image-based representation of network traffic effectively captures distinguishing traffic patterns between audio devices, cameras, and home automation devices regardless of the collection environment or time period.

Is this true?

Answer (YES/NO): YES